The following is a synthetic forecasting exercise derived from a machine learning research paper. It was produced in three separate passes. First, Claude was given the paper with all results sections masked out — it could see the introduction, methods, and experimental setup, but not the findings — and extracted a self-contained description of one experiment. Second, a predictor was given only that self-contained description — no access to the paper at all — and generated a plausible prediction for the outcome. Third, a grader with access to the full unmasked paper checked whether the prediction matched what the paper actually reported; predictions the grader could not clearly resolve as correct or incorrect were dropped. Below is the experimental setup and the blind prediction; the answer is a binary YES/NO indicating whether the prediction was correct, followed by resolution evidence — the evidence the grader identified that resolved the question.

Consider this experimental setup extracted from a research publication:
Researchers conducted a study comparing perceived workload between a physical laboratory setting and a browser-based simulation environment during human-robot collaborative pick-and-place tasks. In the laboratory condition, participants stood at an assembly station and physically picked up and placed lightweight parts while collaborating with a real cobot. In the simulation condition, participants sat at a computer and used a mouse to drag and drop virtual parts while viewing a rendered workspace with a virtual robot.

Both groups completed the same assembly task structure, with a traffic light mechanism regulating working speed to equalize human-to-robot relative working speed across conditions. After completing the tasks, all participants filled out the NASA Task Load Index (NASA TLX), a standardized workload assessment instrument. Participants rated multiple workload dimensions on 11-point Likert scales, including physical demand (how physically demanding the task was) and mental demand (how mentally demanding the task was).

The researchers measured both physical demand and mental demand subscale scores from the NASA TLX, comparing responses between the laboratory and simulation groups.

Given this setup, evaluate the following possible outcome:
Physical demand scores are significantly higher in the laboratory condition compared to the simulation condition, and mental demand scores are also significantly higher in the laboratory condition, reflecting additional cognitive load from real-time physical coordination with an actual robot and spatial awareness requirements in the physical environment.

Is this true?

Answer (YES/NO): NO